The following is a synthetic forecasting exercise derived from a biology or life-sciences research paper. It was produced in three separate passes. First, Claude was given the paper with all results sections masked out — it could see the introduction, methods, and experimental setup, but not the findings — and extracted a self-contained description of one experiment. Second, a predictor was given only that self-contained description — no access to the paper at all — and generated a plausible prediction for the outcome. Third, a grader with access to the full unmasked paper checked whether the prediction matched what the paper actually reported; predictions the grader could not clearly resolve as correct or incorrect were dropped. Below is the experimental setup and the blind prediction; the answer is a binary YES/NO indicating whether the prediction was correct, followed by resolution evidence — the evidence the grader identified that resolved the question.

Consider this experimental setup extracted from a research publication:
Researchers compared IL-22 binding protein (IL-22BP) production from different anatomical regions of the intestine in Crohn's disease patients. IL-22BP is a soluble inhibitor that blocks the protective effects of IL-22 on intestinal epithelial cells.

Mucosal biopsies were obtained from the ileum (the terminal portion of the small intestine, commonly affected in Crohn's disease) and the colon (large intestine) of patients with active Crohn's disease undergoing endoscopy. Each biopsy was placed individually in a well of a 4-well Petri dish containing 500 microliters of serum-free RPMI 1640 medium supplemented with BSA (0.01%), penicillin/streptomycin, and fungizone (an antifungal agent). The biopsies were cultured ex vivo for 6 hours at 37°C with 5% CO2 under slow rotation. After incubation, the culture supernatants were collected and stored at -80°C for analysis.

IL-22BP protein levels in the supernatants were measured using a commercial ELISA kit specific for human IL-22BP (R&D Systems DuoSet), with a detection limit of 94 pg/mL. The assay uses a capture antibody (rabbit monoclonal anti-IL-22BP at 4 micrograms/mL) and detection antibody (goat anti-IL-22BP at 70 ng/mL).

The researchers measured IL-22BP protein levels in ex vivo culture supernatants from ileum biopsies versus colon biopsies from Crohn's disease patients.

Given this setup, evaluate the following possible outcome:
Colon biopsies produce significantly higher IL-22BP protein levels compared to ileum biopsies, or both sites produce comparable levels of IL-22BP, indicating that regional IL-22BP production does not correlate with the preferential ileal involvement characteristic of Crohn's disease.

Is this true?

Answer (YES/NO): NO